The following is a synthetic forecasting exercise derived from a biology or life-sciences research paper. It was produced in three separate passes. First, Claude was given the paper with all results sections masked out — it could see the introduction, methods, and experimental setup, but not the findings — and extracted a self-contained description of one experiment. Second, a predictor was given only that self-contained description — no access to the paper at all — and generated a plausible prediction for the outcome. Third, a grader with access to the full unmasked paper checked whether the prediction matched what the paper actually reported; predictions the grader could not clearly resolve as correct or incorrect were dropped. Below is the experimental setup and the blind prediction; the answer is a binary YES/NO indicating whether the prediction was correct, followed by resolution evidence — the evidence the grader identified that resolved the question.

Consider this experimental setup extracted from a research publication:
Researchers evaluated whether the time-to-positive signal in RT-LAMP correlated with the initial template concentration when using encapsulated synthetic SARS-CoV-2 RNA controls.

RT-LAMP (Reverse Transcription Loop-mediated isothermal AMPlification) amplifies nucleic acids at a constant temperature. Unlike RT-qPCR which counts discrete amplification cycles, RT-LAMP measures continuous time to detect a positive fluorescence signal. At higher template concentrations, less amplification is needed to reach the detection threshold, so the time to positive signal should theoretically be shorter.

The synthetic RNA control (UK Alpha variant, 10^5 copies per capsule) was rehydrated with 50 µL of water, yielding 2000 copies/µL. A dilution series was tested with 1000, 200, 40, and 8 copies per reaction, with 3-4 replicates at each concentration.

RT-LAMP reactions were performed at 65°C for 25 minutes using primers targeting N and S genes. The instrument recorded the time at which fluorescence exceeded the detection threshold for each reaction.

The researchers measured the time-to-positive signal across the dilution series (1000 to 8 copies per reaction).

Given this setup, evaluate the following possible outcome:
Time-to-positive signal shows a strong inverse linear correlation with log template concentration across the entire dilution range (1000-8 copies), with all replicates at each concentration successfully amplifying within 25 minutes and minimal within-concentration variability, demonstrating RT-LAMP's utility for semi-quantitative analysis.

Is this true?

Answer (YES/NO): NO